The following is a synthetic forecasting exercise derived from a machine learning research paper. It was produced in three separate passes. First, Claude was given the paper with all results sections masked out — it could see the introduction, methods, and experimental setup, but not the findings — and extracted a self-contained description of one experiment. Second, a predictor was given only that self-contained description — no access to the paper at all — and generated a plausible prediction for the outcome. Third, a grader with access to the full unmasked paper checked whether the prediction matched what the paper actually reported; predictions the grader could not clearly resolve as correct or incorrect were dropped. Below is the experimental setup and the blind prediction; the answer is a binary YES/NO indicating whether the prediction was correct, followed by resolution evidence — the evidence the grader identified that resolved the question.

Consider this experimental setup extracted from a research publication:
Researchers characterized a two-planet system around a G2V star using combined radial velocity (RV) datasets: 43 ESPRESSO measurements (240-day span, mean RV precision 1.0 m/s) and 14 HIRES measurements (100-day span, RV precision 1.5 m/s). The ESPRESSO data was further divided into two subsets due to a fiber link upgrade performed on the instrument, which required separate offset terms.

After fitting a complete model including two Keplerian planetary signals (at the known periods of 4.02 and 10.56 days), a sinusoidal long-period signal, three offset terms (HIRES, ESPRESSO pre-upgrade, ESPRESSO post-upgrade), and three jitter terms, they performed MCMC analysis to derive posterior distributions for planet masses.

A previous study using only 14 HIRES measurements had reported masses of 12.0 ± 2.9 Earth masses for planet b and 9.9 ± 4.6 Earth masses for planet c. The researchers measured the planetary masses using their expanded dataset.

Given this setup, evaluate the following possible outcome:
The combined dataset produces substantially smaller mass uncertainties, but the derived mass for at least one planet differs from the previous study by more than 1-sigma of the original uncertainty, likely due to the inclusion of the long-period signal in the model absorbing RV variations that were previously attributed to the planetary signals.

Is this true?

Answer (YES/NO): NO